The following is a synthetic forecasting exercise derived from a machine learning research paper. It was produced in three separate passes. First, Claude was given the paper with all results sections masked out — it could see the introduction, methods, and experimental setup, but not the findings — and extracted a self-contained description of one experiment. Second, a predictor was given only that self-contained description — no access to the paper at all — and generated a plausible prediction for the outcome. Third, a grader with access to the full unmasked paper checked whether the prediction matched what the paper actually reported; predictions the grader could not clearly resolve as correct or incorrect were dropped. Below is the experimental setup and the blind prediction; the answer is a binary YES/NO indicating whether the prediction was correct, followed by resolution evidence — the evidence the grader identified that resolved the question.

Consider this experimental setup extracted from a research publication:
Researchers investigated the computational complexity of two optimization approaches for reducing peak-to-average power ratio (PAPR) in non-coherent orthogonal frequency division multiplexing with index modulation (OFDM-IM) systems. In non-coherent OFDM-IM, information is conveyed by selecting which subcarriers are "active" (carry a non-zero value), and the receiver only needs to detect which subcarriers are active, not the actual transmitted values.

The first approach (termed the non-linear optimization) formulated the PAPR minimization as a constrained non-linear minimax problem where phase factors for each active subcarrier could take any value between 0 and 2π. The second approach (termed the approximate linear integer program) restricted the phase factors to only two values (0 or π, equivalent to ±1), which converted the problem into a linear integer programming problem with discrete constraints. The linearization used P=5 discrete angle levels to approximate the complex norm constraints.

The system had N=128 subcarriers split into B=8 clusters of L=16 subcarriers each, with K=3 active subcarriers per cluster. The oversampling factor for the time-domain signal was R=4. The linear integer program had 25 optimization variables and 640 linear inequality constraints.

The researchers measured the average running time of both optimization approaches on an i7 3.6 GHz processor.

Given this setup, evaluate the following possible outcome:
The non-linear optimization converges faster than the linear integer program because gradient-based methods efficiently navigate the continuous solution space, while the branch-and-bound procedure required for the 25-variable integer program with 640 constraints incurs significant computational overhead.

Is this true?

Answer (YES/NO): YES